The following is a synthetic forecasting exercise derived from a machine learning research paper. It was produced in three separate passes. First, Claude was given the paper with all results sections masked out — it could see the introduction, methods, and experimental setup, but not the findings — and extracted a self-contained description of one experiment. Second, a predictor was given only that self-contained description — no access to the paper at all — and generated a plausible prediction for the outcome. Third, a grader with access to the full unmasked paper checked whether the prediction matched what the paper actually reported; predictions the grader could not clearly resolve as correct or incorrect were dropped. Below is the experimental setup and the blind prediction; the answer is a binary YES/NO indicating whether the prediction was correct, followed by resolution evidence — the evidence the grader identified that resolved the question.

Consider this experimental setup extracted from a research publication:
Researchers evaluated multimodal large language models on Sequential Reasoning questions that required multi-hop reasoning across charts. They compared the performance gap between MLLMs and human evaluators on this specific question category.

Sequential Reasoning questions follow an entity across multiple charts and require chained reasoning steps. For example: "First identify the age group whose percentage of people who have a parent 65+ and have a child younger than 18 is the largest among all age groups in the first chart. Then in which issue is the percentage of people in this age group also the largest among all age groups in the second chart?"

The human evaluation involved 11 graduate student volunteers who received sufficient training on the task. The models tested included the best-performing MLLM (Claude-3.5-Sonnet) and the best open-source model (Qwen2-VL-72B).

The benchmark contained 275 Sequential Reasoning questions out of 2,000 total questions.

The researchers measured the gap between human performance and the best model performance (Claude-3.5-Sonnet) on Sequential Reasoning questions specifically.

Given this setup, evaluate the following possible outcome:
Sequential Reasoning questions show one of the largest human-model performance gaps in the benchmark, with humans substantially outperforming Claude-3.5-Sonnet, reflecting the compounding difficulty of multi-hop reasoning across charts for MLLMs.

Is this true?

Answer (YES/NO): YES